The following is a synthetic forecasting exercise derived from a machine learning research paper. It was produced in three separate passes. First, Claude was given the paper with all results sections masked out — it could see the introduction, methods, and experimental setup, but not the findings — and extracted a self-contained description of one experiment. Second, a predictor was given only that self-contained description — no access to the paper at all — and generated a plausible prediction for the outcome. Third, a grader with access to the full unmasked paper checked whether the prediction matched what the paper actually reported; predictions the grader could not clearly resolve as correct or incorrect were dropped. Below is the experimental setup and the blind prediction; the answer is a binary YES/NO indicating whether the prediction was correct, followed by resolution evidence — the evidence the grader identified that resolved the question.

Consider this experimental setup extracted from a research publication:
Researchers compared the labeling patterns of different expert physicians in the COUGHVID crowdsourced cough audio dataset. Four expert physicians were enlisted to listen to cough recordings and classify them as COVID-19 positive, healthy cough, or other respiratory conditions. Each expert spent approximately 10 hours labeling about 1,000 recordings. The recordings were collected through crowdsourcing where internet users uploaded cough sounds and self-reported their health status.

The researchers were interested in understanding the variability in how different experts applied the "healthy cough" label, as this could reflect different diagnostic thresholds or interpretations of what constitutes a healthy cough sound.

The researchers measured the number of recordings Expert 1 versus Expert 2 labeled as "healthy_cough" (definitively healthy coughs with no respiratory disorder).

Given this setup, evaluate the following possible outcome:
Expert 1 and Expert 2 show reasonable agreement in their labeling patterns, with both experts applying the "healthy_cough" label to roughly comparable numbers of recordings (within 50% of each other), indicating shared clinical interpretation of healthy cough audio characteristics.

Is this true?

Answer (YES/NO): NO